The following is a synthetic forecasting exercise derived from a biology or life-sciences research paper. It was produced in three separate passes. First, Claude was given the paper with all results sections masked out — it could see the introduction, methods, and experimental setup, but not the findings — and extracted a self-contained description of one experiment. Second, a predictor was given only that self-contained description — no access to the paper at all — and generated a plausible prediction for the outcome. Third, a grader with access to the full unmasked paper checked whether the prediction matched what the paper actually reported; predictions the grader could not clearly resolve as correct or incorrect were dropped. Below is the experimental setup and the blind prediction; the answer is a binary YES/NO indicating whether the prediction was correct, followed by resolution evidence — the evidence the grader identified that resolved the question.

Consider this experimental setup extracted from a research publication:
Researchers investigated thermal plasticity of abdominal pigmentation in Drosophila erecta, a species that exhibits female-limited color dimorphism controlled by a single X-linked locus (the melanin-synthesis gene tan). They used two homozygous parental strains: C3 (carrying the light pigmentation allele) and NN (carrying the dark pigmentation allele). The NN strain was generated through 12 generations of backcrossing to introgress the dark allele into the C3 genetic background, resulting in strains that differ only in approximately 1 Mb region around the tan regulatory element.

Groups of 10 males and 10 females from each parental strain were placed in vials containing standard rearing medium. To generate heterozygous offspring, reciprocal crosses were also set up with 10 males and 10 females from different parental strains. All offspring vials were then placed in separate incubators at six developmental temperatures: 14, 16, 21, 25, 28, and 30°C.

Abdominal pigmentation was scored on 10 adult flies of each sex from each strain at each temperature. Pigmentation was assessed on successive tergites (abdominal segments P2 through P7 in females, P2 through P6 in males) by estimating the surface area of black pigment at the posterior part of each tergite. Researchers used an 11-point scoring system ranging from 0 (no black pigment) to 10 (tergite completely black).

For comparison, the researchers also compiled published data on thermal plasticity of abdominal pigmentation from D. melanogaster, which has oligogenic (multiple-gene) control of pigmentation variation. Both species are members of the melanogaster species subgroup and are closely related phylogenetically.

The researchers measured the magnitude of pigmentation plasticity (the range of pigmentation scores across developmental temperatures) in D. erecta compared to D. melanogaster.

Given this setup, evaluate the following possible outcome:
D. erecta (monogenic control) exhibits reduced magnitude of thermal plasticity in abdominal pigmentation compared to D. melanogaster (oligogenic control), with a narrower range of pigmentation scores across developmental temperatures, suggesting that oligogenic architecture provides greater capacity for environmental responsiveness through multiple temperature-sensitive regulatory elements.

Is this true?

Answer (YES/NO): YES